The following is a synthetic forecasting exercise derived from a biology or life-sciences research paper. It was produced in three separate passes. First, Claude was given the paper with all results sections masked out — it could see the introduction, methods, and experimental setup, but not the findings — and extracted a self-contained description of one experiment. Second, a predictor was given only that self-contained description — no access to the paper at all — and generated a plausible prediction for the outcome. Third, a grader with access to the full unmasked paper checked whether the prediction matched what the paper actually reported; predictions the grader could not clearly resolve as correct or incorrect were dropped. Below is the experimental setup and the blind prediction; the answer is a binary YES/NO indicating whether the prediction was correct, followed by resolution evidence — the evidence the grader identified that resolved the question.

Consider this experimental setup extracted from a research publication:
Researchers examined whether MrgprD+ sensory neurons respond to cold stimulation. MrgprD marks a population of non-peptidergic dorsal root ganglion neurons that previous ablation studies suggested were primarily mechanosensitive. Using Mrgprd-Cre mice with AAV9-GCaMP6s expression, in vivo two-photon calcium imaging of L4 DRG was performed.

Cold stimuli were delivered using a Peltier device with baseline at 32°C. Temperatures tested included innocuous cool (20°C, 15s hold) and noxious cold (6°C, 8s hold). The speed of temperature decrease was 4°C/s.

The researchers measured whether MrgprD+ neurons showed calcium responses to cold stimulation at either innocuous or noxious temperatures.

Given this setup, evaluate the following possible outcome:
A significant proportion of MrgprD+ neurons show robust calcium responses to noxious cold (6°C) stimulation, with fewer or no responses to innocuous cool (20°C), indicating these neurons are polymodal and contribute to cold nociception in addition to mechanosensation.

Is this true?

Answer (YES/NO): NO